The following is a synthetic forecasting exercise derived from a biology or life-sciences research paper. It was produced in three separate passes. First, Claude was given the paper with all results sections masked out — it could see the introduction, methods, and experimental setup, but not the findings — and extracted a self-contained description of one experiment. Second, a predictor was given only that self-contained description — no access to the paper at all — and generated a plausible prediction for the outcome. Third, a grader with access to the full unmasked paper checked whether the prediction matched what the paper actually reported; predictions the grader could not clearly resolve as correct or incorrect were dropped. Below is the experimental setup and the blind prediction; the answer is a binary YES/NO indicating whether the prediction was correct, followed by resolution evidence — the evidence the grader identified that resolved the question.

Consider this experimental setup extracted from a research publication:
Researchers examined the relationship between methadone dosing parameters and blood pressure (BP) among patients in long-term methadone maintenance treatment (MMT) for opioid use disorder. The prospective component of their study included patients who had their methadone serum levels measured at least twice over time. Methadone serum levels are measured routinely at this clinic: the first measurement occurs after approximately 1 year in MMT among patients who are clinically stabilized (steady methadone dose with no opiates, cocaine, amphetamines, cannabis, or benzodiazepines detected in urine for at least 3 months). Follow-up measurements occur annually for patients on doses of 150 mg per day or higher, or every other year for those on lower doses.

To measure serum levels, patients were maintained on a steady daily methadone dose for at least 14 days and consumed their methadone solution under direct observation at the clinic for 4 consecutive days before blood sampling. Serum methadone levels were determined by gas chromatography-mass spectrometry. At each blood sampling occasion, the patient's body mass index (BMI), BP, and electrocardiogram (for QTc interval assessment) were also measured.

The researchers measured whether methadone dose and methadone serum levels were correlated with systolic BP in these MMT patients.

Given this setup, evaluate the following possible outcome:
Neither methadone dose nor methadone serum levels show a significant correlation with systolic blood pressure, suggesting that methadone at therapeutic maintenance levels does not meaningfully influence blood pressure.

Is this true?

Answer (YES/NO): YES